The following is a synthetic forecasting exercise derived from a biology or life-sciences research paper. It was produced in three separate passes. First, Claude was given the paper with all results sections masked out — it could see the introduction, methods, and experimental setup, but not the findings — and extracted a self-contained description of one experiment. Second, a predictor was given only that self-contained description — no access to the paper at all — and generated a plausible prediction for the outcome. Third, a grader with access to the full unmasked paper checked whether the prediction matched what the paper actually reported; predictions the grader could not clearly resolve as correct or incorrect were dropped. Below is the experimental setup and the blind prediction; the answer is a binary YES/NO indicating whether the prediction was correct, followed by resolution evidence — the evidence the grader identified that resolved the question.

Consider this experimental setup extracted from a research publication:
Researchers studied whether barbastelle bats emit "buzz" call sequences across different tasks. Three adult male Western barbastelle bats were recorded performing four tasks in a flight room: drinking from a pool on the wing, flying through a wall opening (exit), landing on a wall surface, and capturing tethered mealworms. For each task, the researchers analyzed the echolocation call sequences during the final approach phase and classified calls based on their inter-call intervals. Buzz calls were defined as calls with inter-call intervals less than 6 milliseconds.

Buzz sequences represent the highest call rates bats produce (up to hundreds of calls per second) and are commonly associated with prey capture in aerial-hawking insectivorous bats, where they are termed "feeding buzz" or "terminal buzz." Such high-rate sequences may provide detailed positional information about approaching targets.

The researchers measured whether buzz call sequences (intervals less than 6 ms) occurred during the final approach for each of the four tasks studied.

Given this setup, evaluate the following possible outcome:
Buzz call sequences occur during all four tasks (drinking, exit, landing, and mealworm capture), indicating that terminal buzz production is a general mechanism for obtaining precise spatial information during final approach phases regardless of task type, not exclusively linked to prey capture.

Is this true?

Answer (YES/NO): NO